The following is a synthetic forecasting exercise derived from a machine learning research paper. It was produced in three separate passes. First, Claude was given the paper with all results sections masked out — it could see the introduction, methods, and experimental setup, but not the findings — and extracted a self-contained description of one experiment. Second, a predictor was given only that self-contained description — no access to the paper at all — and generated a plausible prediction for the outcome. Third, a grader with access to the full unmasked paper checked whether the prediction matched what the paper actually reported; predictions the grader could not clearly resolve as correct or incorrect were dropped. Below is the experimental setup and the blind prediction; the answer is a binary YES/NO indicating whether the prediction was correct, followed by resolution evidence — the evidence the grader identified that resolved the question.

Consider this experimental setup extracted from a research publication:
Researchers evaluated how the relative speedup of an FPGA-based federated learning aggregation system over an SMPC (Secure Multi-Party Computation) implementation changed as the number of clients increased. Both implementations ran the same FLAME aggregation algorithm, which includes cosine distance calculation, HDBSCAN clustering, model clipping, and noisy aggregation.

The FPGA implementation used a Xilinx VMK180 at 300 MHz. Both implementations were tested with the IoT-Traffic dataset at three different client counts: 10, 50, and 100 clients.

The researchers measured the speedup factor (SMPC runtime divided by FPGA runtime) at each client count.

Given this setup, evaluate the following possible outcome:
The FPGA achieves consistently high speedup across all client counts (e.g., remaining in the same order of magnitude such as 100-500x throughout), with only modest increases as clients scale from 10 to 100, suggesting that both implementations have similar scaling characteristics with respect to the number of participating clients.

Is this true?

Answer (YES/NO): NO